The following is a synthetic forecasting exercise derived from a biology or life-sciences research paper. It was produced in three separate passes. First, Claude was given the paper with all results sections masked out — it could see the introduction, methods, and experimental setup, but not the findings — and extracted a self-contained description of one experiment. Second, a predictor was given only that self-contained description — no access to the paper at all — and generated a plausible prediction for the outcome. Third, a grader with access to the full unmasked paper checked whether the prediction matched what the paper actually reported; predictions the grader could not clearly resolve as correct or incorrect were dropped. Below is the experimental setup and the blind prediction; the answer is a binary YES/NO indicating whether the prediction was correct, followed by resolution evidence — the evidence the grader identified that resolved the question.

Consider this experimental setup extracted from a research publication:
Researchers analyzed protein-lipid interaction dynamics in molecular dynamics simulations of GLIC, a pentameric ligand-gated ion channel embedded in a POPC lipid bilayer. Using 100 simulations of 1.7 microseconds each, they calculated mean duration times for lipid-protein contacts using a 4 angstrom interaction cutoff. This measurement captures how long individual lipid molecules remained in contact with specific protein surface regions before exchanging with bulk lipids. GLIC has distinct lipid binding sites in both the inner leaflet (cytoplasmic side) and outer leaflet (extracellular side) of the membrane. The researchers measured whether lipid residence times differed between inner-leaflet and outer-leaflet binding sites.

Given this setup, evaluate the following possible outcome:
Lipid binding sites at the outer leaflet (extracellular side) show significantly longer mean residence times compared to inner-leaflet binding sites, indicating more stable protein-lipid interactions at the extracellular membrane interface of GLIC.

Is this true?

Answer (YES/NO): NO